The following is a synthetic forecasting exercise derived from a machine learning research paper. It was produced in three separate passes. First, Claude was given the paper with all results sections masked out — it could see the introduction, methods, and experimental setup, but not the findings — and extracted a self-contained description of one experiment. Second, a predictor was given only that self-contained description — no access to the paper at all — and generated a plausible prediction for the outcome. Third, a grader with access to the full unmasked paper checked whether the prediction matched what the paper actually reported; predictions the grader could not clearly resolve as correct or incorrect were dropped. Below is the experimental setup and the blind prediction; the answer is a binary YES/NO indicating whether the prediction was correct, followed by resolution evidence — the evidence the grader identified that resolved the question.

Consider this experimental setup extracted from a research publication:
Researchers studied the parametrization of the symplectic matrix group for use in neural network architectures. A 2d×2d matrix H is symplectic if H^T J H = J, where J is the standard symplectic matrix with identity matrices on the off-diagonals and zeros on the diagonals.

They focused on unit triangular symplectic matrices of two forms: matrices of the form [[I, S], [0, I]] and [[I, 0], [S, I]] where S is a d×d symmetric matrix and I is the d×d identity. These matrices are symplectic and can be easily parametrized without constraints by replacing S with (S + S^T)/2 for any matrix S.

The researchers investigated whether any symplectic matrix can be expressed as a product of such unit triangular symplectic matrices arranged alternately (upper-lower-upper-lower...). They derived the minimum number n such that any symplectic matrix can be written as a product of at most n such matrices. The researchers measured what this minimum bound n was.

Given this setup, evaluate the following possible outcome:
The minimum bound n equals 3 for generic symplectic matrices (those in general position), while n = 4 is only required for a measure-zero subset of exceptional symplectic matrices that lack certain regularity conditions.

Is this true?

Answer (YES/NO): NO